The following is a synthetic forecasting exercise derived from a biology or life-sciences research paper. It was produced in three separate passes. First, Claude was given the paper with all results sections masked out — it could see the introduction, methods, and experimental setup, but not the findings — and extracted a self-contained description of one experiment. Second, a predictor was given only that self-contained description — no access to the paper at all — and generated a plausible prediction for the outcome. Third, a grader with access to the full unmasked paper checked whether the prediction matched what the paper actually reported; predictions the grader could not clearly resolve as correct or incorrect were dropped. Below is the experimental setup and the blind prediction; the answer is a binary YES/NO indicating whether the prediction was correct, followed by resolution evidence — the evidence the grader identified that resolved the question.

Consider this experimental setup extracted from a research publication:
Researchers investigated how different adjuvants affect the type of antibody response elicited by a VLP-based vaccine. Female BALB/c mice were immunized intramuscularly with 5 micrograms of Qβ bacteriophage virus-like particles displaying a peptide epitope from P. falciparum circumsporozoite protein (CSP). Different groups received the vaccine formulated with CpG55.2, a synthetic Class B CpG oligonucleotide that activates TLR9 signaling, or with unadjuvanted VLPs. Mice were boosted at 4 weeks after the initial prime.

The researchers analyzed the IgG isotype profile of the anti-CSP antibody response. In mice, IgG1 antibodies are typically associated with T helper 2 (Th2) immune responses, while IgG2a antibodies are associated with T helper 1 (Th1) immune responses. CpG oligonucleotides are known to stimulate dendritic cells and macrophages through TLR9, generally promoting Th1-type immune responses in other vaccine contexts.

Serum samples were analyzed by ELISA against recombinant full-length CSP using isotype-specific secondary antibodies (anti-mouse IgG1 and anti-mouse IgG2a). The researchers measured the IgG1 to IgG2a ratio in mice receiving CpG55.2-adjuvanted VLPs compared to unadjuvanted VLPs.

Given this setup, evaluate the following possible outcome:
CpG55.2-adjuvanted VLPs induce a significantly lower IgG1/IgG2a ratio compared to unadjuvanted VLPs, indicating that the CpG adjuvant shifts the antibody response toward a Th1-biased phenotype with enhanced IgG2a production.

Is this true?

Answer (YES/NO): NO